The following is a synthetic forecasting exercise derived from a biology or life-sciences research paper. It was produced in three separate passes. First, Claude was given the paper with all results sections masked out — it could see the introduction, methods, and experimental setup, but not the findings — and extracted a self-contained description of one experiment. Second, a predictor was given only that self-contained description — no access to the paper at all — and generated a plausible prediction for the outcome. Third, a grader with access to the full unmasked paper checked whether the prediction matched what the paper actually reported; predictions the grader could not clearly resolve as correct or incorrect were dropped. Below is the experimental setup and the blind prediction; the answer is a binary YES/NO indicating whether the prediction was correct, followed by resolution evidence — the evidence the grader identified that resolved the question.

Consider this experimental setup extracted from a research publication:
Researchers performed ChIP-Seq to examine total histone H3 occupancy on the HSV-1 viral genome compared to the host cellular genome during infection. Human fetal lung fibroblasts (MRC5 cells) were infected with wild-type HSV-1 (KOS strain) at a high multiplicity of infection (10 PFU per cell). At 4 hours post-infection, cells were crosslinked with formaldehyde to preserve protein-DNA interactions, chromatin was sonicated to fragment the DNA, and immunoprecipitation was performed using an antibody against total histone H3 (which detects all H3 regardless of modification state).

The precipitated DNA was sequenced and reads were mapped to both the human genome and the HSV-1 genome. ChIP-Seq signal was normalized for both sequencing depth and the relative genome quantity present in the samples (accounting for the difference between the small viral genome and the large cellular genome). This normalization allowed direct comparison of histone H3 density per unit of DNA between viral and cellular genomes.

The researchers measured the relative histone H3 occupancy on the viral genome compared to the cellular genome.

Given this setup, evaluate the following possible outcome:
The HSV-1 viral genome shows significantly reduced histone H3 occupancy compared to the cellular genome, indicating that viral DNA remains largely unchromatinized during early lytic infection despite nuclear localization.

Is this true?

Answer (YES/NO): YES